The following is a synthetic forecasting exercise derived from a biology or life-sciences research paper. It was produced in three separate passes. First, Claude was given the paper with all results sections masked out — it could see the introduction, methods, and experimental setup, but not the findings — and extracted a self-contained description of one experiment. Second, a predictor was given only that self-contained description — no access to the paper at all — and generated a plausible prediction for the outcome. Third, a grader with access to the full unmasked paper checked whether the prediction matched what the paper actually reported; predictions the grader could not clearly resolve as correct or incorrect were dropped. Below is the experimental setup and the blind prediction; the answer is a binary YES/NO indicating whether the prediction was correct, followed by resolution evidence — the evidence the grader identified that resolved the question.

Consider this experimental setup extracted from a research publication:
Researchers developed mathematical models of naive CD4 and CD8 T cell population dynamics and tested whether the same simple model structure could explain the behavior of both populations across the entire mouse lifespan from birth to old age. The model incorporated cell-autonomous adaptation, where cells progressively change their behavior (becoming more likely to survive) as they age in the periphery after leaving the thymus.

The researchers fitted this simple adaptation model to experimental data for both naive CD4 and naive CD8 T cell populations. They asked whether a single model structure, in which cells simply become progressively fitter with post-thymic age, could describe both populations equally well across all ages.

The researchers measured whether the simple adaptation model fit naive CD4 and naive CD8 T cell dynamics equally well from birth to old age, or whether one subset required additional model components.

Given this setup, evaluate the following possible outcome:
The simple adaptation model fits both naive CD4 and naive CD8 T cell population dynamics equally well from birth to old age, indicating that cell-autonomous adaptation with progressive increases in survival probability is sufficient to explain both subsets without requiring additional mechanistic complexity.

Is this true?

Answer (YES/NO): NO